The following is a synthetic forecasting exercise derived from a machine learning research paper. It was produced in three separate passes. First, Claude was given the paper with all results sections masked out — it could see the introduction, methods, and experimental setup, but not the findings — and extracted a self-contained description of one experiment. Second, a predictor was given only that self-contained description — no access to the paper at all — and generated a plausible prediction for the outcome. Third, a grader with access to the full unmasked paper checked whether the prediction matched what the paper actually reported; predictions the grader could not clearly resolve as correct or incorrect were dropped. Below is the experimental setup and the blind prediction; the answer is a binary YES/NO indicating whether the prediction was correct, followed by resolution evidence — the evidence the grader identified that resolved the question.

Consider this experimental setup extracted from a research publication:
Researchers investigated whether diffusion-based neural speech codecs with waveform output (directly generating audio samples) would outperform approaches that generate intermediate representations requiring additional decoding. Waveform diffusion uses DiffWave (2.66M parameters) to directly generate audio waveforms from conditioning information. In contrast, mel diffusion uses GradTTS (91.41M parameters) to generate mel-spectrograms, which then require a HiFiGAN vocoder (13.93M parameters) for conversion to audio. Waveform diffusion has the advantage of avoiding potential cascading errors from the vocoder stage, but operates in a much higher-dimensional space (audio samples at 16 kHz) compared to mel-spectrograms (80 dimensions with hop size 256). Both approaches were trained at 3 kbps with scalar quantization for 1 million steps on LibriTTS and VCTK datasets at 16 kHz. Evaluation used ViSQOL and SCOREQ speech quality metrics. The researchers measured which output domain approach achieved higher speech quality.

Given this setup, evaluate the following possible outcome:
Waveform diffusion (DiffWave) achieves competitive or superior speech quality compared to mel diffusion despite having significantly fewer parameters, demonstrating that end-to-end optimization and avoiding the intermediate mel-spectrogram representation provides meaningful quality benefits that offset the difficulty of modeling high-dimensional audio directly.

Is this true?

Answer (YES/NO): NO